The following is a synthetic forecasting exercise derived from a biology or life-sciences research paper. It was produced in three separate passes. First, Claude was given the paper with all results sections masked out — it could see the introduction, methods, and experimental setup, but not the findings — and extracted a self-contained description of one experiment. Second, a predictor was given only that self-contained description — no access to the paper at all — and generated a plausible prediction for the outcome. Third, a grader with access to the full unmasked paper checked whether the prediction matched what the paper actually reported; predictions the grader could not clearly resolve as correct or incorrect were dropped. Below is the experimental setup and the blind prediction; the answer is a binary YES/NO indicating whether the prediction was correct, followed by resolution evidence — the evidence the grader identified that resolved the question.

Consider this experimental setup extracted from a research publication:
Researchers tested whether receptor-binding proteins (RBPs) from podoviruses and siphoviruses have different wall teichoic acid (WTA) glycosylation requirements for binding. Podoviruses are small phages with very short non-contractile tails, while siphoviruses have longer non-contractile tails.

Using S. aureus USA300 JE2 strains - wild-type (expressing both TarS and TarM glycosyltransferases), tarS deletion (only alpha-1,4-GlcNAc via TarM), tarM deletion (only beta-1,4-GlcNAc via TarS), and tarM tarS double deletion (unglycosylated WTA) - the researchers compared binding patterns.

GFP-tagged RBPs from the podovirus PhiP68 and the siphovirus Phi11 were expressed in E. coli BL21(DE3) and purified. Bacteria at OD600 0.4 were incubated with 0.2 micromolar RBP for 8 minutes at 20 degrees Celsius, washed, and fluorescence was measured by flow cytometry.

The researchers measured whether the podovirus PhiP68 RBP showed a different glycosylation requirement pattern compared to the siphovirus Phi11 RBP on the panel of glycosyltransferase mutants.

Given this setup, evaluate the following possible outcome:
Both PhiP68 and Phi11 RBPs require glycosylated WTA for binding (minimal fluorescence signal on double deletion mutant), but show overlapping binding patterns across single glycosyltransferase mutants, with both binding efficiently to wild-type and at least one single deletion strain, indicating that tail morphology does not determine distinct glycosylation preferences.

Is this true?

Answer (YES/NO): NO